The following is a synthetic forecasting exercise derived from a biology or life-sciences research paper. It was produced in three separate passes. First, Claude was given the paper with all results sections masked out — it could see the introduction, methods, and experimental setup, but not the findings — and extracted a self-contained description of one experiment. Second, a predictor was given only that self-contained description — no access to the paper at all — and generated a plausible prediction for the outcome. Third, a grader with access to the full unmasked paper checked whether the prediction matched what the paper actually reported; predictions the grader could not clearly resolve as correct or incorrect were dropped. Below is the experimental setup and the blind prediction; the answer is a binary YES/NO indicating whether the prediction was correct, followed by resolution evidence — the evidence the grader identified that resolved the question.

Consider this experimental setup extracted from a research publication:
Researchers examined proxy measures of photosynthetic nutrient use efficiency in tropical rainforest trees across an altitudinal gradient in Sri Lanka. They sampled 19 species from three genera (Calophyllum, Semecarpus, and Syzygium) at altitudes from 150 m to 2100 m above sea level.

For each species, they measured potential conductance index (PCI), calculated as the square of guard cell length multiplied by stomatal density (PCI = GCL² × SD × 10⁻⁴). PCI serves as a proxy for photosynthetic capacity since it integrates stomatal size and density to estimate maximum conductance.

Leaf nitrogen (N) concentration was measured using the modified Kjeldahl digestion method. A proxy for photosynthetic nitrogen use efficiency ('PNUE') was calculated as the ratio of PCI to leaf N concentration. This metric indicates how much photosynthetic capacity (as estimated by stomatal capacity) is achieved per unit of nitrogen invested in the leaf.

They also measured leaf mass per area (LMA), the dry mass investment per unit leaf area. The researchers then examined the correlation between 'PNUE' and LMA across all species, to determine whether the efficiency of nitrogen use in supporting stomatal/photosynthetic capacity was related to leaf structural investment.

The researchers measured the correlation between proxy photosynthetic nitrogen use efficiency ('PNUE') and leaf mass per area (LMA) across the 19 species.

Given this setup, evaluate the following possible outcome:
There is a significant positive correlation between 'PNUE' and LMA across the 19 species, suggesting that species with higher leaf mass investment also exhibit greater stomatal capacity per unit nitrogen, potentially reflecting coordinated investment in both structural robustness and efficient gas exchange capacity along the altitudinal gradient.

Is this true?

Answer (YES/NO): NO